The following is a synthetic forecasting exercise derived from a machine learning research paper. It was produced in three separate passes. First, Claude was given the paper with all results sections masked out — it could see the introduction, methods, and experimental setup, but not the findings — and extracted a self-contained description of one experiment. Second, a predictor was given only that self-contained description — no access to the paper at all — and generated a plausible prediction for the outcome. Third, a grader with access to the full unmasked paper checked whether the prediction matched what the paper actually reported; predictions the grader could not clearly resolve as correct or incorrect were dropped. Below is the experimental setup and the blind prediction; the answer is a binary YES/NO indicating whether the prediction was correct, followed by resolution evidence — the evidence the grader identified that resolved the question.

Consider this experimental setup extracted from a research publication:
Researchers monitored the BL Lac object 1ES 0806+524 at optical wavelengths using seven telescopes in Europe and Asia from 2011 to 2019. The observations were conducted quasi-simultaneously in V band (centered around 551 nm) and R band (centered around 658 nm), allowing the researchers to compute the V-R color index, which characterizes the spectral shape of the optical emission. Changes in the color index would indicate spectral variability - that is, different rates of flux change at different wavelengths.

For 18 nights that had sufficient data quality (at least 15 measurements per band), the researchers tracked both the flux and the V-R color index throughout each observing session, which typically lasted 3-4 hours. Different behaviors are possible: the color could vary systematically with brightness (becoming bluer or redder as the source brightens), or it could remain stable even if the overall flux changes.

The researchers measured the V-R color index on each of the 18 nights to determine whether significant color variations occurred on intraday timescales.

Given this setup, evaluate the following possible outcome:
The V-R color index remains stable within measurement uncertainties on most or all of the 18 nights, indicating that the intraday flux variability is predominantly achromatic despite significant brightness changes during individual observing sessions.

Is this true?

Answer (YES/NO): NO